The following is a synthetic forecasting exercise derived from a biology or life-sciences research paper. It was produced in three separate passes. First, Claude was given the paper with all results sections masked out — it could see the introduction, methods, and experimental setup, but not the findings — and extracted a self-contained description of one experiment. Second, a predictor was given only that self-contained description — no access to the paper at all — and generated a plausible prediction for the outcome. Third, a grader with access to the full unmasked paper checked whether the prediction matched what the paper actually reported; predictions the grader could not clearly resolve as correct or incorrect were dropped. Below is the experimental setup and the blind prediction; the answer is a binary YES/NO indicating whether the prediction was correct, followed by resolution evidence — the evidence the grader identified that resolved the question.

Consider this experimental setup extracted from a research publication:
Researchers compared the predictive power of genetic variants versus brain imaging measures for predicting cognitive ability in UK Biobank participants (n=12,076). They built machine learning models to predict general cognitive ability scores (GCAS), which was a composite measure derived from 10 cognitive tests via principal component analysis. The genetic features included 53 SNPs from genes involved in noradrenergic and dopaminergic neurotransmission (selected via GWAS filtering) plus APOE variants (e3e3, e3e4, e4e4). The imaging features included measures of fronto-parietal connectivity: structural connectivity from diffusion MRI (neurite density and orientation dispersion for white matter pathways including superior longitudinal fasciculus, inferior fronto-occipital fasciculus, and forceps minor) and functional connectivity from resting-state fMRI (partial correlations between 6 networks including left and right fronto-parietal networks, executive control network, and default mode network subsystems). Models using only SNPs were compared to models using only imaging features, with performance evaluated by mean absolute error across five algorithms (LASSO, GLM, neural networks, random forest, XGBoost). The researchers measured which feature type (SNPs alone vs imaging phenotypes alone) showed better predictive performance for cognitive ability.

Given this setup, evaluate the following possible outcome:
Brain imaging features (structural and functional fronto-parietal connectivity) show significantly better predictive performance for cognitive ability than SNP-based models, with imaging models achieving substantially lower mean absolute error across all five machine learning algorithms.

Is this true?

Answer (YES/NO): YES